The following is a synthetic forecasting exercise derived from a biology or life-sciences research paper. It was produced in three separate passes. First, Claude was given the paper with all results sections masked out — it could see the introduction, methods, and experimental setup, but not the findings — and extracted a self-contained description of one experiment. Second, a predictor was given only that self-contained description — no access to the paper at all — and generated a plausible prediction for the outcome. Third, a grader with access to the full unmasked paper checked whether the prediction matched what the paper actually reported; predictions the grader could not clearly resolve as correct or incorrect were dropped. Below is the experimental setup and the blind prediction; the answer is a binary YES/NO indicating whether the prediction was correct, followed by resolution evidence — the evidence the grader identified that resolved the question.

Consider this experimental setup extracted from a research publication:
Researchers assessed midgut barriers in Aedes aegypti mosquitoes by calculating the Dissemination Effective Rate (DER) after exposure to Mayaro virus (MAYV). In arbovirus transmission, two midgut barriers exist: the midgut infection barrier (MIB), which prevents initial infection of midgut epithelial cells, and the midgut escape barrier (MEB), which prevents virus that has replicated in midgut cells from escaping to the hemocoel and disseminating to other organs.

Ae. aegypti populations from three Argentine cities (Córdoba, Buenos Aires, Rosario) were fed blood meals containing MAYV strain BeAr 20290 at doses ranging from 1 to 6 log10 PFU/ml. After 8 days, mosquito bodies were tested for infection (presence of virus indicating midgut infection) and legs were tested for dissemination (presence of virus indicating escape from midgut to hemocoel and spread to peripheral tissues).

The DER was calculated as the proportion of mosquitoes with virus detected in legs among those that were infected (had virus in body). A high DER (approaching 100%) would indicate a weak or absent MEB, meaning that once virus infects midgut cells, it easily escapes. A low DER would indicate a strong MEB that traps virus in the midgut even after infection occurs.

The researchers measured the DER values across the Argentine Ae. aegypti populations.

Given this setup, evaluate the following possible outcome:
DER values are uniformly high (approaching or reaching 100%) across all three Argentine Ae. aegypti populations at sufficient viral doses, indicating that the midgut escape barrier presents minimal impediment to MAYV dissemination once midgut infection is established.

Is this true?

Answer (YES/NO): NO